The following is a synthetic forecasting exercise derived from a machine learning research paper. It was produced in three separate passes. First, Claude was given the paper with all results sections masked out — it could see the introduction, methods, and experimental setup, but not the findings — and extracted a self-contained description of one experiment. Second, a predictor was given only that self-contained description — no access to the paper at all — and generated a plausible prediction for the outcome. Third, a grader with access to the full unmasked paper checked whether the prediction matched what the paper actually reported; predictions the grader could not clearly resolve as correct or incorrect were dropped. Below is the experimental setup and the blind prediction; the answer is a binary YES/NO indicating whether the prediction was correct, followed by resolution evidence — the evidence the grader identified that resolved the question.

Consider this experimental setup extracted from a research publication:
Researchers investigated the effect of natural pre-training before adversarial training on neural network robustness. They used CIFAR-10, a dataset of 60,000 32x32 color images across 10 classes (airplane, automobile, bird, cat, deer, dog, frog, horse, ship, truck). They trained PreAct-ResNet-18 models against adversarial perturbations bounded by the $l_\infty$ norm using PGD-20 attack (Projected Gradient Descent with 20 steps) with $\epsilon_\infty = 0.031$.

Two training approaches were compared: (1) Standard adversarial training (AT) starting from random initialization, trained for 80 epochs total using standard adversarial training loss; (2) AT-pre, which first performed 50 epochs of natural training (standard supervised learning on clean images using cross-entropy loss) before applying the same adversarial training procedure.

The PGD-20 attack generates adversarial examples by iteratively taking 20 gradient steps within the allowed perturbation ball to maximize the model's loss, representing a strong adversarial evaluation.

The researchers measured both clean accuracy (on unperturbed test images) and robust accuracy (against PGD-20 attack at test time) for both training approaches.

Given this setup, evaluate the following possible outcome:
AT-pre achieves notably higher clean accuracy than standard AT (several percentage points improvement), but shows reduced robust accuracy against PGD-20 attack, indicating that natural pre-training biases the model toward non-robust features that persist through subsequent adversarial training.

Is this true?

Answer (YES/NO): NO